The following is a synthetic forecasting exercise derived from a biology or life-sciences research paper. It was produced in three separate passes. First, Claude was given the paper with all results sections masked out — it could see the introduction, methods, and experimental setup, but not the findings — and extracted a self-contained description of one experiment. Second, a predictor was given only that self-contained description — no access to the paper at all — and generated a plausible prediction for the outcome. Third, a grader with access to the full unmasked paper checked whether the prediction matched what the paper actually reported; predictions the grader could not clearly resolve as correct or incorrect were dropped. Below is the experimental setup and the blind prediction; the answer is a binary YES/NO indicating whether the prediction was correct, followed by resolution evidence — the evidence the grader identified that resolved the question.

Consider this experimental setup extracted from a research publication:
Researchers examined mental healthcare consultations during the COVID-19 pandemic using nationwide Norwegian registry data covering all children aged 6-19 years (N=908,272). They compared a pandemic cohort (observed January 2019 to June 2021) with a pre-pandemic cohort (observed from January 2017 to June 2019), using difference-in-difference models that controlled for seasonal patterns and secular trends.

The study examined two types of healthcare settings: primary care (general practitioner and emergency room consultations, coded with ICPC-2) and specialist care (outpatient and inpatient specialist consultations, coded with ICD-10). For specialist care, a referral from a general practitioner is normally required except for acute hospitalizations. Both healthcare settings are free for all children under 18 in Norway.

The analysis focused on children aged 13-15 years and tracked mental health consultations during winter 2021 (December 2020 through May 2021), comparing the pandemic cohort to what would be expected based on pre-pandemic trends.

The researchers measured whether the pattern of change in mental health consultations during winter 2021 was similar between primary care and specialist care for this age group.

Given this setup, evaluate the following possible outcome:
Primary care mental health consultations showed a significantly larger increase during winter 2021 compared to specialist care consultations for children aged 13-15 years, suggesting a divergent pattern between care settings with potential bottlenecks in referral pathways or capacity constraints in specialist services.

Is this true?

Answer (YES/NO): YES